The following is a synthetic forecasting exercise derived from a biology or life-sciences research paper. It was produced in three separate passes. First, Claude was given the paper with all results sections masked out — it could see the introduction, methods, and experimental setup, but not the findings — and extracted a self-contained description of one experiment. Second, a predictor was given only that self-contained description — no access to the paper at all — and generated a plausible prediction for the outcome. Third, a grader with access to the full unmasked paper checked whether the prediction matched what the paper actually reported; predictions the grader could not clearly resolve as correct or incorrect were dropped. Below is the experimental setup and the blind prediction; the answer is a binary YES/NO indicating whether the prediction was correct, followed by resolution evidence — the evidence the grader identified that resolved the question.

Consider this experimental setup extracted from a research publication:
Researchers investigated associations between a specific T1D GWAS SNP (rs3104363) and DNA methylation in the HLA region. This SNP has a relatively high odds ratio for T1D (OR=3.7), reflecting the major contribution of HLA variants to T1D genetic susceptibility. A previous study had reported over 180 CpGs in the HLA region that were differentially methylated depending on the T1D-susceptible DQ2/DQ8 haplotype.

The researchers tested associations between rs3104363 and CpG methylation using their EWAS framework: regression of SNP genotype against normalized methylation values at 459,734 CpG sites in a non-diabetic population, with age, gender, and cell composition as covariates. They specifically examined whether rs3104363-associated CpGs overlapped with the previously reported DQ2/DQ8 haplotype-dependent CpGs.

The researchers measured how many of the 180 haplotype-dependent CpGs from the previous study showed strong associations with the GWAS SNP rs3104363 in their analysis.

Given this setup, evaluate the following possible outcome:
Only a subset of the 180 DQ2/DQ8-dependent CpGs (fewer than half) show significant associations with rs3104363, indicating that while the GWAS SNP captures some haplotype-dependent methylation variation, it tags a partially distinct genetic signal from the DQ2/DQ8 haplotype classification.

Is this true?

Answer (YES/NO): YES